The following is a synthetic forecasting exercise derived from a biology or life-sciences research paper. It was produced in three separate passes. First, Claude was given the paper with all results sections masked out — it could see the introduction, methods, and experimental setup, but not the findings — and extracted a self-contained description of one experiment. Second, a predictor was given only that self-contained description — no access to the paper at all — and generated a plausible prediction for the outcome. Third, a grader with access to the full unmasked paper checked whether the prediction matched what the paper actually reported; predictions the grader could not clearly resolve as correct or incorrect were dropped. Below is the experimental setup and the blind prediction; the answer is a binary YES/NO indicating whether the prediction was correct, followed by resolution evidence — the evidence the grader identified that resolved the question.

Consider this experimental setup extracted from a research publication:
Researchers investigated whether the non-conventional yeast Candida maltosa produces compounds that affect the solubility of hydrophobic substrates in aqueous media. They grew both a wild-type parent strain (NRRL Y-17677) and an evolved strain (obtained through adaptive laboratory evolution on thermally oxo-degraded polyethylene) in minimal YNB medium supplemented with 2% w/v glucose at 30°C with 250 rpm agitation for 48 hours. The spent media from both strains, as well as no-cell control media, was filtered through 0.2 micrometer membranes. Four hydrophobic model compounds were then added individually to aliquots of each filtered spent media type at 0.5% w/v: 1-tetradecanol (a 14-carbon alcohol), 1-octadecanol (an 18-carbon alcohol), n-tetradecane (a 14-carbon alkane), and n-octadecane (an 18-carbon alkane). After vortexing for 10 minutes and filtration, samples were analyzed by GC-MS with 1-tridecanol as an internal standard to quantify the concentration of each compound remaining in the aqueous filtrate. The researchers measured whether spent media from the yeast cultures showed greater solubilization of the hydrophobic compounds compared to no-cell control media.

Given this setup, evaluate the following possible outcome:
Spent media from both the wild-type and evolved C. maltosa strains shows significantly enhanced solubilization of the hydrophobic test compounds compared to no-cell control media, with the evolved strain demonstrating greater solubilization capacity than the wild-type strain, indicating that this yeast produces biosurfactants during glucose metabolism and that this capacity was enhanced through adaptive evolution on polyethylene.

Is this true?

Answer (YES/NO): YES